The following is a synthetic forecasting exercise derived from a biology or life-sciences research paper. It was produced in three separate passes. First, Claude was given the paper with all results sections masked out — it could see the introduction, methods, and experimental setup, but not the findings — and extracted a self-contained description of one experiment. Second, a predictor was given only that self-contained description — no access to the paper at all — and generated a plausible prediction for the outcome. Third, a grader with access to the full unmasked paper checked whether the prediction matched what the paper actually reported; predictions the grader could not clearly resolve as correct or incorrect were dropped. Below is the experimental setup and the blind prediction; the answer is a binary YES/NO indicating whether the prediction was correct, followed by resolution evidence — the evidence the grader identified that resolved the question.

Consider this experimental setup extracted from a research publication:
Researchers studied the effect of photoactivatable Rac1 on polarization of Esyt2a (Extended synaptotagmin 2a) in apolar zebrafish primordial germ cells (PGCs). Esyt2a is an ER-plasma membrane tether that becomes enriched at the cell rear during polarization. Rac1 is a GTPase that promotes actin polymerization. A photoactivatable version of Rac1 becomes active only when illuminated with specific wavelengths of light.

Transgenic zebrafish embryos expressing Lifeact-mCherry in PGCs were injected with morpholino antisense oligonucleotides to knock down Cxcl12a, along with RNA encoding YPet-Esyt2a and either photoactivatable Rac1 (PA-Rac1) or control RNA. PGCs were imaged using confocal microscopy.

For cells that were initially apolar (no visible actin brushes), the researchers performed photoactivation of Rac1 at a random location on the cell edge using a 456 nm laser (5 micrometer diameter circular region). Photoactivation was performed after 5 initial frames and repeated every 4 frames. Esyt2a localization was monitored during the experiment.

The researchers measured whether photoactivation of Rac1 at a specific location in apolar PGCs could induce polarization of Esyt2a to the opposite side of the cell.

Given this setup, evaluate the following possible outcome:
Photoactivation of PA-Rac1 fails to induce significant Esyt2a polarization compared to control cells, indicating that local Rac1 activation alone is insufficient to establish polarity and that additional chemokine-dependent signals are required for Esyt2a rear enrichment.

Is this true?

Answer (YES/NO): NO